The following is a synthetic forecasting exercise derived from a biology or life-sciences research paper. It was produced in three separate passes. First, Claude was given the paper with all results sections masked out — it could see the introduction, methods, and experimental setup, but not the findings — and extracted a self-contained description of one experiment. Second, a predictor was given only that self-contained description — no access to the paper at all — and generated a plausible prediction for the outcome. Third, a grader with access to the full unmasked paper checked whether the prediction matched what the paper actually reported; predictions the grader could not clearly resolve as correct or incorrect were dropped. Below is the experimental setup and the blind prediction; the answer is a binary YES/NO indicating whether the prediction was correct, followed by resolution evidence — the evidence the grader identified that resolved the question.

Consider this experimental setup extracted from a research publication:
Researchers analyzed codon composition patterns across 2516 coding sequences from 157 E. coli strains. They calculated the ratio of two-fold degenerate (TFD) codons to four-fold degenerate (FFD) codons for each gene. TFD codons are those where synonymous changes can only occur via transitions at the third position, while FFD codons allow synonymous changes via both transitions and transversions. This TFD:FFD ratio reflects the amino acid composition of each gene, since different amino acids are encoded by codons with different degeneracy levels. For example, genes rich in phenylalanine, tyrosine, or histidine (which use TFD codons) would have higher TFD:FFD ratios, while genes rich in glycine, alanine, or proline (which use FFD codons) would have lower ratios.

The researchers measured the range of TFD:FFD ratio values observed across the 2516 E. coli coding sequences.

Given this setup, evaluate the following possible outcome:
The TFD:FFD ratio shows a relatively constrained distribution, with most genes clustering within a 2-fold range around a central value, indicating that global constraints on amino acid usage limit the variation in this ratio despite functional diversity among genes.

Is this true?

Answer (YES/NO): NO